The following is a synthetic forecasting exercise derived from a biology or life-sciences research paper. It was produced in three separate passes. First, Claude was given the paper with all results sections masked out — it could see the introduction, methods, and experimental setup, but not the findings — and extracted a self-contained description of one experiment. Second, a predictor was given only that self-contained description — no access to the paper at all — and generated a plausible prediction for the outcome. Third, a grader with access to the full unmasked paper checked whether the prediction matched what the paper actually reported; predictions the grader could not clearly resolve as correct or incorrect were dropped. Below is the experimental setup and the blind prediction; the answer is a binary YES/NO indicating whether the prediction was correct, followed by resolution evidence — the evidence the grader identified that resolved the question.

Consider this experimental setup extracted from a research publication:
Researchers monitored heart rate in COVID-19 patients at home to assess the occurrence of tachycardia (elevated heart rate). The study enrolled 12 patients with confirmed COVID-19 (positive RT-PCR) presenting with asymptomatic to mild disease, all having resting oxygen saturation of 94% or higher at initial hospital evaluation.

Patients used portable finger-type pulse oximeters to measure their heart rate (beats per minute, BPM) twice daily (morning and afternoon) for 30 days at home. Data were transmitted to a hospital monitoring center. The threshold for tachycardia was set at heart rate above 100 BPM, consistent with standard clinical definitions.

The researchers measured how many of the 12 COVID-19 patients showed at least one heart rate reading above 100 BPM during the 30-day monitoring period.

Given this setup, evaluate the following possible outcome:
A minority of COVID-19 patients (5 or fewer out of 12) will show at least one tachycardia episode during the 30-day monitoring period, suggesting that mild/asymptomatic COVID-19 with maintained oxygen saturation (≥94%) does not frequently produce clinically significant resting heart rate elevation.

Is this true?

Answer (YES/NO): NO